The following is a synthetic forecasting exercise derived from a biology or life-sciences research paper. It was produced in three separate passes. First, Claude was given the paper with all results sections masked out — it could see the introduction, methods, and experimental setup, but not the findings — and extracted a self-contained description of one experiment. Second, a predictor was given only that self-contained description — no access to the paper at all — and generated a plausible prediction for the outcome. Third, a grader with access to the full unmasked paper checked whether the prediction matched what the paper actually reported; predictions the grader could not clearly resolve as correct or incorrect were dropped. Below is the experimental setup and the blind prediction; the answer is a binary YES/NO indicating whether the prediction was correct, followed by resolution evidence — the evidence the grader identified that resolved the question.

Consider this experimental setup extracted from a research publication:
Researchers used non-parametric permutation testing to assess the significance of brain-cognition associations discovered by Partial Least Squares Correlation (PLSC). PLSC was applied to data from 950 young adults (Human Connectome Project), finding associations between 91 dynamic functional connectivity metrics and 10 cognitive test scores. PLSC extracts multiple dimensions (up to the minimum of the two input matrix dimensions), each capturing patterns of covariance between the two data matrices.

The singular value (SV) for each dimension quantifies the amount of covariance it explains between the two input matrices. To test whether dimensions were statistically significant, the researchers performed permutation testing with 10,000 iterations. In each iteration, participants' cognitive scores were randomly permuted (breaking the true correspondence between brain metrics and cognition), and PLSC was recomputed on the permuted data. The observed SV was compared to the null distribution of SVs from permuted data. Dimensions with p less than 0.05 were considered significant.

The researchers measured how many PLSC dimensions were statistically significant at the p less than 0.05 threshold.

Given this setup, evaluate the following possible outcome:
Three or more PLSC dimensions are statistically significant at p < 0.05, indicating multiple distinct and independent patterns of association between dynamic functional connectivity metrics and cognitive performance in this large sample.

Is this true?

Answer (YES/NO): YES